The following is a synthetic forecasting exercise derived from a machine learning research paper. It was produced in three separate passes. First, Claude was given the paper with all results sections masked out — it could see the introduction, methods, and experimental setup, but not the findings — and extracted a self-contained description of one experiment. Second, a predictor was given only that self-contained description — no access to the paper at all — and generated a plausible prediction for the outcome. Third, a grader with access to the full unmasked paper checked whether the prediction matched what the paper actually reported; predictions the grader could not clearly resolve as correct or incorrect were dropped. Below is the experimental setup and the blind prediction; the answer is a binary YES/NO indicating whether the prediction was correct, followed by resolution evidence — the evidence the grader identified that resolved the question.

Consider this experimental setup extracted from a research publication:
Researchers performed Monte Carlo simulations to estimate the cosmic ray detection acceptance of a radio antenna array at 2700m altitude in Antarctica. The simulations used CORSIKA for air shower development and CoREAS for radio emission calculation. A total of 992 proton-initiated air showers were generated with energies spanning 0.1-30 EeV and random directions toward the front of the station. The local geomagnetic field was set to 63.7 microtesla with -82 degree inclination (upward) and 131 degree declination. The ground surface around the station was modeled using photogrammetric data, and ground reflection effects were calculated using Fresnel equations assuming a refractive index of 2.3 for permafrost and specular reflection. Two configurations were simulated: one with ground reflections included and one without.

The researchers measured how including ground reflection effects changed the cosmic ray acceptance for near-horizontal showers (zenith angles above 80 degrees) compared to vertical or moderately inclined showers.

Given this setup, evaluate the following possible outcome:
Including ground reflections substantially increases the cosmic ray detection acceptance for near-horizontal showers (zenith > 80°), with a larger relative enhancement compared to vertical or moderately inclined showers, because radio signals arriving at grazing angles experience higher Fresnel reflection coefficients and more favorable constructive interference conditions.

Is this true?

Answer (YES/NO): YES